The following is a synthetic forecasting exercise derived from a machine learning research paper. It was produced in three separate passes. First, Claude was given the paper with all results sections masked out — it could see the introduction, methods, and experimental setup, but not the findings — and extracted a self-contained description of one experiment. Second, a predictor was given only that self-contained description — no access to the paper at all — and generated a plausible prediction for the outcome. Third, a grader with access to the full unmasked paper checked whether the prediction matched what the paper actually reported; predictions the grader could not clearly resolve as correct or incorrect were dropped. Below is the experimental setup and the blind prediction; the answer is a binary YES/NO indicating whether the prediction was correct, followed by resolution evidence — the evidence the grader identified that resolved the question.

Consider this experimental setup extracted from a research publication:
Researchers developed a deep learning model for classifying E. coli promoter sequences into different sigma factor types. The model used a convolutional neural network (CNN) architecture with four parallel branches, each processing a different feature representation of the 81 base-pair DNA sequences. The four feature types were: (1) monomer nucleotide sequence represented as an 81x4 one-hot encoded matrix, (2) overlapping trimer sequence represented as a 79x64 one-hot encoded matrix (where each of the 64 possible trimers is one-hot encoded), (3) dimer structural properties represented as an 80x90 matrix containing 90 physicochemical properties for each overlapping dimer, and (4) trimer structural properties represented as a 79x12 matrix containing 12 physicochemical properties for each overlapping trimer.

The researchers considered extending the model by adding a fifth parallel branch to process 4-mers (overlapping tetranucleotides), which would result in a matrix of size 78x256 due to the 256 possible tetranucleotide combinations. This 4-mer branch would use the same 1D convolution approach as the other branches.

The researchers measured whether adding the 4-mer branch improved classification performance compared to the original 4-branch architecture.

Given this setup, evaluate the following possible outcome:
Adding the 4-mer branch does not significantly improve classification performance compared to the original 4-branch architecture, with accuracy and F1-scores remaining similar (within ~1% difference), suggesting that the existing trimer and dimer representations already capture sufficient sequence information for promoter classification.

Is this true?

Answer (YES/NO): NO